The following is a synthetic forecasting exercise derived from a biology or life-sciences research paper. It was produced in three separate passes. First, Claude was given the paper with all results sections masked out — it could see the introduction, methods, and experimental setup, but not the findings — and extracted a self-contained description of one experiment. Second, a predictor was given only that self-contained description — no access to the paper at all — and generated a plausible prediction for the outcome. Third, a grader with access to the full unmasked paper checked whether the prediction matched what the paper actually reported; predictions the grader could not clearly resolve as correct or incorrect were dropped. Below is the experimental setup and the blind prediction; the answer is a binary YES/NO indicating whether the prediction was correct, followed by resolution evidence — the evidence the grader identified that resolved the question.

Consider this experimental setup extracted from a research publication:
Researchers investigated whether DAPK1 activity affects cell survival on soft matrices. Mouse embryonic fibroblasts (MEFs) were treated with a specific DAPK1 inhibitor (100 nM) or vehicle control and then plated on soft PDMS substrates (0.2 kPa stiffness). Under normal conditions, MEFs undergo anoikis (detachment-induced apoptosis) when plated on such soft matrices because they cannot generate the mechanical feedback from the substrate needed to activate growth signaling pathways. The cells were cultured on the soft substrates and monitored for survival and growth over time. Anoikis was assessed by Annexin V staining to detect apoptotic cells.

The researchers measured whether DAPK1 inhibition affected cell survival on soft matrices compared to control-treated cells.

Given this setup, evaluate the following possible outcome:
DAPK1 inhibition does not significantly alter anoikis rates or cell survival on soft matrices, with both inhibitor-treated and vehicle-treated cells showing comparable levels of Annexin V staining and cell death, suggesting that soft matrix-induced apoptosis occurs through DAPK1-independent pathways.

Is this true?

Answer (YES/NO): NO